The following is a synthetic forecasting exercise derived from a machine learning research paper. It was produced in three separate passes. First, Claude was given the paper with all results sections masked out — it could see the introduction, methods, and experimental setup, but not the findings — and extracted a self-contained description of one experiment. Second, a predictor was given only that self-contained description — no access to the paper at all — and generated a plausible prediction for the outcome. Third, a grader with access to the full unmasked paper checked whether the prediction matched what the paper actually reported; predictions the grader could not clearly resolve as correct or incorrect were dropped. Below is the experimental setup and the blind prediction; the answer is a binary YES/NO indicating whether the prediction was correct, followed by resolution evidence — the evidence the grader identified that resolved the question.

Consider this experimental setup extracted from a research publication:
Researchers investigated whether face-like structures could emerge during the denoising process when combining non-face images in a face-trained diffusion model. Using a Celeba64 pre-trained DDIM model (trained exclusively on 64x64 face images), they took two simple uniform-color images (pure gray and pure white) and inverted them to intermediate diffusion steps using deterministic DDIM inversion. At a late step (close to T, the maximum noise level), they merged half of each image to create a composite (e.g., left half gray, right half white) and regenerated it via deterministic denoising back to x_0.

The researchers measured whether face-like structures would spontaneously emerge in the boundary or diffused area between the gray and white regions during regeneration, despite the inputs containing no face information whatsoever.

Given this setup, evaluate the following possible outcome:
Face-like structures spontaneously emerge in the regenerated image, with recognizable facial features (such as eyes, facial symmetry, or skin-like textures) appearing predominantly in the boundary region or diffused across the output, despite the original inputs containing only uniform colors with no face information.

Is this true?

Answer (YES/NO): YES